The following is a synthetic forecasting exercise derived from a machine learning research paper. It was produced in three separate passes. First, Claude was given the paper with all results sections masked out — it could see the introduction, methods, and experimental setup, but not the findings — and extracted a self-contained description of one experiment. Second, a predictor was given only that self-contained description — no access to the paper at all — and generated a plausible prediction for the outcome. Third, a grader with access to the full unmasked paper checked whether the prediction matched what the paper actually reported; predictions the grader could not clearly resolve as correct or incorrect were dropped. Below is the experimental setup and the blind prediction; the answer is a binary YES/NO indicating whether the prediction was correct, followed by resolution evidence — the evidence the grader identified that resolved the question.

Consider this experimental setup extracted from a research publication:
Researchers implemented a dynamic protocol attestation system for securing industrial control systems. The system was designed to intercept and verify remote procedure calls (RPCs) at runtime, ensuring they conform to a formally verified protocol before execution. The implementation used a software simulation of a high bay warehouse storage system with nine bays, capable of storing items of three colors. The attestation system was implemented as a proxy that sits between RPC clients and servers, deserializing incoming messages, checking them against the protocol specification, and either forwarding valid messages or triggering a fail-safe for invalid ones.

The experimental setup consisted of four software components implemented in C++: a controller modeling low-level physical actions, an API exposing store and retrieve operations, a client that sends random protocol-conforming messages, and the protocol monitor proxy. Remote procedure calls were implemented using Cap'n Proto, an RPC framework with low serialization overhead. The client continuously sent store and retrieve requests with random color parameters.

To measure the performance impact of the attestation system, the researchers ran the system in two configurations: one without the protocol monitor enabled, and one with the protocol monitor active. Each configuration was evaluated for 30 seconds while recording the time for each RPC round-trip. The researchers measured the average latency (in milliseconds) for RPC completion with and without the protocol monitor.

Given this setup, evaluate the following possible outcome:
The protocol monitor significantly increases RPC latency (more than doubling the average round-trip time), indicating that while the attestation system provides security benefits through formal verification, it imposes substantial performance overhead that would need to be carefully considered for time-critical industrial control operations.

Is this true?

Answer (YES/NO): NO